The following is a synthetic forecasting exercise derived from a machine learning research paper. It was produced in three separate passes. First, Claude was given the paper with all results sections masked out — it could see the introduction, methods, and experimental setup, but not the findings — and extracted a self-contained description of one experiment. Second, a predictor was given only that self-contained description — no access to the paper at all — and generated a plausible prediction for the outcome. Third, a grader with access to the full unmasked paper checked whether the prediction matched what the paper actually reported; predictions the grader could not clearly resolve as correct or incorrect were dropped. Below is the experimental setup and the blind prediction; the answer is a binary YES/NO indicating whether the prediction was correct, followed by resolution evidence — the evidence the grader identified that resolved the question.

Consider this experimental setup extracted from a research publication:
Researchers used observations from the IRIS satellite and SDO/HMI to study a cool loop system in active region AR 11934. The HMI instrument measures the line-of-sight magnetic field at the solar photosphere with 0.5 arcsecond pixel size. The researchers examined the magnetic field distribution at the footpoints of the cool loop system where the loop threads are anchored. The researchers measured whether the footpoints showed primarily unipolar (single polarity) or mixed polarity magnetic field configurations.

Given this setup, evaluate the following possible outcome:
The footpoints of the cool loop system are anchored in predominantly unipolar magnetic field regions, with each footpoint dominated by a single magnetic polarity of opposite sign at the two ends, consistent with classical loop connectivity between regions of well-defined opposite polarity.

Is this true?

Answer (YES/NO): NO